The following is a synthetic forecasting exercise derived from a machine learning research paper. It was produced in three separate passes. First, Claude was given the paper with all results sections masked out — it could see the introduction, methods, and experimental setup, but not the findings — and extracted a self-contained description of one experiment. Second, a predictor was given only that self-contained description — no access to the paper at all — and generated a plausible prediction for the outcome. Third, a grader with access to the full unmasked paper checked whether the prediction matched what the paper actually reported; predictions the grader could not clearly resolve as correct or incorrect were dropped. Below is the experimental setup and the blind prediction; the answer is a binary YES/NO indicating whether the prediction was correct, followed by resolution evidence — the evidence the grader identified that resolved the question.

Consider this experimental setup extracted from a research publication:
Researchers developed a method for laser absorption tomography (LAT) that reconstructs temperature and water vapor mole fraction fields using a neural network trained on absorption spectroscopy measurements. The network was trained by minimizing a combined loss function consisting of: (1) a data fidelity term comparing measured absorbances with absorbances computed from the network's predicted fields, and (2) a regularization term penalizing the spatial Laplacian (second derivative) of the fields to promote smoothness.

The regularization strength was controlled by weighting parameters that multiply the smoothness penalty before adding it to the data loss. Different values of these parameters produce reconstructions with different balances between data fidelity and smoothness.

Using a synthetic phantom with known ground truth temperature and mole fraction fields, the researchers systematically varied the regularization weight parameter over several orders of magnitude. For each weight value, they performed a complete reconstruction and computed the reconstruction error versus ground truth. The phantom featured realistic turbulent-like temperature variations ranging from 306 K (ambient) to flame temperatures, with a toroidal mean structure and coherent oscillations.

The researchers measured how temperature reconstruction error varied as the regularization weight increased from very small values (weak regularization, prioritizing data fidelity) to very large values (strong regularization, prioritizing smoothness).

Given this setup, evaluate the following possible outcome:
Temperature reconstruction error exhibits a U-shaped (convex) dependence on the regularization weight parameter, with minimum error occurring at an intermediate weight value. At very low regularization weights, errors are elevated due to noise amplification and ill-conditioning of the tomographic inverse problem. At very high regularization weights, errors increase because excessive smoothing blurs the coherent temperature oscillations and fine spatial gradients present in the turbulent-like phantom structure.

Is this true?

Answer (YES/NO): YES